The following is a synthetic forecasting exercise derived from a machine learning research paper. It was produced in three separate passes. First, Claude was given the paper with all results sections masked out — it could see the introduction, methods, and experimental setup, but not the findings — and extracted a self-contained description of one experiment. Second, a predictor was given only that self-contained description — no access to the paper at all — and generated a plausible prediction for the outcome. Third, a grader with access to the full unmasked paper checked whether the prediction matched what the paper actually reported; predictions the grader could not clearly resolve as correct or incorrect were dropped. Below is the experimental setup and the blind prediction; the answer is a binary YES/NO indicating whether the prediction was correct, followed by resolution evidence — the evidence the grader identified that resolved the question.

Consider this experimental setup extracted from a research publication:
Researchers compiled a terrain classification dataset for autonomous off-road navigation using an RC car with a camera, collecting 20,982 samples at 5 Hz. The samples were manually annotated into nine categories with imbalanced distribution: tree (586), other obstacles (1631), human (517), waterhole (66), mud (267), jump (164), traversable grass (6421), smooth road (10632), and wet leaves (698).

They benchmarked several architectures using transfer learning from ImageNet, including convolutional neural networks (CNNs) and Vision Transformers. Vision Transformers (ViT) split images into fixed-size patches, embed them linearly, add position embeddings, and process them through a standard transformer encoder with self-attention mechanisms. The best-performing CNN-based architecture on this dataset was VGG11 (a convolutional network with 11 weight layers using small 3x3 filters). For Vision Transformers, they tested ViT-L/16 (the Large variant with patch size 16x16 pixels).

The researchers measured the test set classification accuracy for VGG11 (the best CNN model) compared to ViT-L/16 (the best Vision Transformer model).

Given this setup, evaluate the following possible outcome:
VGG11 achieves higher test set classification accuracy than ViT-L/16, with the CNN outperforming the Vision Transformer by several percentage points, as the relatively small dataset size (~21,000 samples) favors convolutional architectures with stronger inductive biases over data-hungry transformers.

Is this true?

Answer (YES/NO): NO